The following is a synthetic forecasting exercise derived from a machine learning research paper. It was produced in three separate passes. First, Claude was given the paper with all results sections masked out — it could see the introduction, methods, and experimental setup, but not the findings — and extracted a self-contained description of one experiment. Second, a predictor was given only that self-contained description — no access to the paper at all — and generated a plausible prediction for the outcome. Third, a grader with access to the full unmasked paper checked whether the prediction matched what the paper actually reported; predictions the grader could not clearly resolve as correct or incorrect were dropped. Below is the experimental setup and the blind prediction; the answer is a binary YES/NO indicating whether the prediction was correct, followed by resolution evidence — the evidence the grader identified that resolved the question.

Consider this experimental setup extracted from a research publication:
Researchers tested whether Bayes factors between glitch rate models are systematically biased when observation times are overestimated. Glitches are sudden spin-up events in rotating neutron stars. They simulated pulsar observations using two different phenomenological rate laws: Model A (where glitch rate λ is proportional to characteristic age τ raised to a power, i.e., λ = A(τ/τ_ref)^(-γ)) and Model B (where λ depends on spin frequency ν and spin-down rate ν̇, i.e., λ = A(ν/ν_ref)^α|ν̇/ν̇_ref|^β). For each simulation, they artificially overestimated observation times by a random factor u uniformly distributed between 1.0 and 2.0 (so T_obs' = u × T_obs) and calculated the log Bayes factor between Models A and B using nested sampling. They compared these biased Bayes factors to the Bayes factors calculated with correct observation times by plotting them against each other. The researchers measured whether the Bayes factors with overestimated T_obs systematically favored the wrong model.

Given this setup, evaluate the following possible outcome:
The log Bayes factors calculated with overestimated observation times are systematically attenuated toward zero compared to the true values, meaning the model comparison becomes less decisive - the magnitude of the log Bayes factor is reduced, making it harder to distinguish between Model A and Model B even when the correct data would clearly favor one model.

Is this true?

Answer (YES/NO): NO